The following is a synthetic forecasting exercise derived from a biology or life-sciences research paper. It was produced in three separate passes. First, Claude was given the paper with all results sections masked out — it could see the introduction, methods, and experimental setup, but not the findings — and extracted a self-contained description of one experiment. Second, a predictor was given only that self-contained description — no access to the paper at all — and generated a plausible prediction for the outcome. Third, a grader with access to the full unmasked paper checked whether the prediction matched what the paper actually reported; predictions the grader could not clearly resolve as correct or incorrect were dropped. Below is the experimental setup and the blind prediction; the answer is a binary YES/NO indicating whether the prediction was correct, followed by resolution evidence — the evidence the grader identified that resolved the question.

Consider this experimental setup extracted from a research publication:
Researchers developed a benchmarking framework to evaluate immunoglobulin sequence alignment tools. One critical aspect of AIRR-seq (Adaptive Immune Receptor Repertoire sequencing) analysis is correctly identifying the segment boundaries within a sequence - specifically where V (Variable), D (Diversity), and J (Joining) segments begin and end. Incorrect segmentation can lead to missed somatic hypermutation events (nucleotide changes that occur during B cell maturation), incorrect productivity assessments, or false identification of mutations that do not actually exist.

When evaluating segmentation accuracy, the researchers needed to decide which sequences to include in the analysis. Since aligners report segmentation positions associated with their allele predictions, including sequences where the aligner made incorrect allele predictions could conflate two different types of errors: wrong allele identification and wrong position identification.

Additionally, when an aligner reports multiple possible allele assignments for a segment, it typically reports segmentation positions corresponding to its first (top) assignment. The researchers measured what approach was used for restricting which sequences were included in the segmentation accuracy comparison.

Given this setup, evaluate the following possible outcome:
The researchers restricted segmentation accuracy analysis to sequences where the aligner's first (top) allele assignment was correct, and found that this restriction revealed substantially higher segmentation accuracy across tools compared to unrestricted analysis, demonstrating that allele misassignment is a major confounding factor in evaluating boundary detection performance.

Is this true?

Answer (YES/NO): NO